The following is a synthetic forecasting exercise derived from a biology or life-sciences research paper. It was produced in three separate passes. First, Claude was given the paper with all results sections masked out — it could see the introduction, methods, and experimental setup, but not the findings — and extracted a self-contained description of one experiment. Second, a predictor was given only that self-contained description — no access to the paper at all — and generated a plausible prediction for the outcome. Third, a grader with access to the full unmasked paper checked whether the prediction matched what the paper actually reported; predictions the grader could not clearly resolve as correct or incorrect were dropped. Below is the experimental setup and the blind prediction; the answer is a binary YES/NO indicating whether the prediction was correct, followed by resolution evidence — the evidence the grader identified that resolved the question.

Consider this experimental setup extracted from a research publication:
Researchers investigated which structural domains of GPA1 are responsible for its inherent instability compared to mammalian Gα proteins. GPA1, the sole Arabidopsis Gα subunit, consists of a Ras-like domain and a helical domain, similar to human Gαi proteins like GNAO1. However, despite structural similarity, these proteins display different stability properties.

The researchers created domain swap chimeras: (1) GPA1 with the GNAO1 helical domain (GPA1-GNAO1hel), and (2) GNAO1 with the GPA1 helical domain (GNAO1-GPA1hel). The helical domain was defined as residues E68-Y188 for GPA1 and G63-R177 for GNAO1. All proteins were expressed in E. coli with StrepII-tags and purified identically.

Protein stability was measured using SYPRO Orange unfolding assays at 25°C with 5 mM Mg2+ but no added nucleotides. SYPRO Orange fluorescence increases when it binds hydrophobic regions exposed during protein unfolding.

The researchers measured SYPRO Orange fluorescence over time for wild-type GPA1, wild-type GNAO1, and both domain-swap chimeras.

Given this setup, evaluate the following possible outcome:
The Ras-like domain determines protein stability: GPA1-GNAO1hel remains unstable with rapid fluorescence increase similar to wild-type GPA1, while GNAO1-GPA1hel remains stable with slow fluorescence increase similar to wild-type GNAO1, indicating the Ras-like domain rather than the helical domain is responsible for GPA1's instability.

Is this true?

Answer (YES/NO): NO